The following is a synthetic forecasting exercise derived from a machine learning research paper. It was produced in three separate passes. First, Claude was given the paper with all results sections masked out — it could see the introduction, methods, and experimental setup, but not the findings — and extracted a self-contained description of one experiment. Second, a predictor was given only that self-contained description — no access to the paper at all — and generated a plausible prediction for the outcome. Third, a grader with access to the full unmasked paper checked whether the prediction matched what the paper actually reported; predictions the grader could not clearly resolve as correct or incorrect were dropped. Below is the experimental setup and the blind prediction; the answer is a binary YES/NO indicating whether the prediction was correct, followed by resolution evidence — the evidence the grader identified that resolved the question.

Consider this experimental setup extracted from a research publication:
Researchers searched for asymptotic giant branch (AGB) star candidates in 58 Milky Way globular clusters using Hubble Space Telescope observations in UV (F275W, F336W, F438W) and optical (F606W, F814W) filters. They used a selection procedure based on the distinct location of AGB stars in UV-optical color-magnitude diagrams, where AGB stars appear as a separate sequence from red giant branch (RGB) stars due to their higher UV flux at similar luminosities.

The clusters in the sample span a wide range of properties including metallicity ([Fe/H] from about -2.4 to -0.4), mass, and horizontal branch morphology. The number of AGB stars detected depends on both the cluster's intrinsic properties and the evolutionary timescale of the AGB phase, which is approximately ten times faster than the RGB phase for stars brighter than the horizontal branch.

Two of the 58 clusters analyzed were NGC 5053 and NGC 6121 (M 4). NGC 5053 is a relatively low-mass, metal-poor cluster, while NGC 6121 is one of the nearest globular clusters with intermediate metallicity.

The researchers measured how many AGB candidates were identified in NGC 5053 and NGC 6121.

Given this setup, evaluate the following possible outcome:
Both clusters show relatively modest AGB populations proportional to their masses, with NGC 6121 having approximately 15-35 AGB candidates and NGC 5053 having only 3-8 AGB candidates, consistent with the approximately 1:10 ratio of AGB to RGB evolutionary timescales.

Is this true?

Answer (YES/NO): NO